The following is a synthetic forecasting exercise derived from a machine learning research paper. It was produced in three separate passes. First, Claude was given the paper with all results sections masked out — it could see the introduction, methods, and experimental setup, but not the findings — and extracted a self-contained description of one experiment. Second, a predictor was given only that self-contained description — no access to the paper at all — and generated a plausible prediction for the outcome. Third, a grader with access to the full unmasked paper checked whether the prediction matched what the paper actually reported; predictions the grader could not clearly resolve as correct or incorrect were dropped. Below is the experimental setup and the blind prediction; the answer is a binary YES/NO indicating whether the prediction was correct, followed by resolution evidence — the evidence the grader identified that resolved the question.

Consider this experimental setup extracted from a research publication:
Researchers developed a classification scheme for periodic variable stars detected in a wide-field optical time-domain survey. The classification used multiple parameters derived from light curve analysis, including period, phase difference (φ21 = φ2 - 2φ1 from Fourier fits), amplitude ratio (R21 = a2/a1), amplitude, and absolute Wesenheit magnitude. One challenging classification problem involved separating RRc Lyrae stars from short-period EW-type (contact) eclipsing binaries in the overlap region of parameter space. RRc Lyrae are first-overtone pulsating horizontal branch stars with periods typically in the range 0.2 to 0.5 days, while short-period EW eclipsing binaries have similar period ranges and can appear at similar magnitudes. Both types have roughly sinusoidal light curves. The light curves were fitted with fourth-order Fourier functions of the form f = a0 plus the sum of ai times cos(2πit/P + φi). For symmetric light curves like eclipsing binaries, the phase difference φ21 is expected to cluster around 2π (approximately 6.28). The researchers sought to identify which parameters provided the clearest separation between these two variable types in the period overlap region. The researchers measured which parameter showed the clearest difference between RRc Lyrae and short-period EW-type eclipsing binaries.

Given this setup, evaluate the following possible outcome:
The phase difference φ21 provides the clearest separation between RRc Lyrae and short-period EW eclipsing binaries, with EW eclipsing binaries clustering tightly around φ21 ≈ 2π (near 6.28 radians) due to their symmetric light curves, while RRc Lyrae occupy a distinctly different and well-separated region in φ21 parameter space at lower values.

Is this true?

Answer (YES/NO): YES